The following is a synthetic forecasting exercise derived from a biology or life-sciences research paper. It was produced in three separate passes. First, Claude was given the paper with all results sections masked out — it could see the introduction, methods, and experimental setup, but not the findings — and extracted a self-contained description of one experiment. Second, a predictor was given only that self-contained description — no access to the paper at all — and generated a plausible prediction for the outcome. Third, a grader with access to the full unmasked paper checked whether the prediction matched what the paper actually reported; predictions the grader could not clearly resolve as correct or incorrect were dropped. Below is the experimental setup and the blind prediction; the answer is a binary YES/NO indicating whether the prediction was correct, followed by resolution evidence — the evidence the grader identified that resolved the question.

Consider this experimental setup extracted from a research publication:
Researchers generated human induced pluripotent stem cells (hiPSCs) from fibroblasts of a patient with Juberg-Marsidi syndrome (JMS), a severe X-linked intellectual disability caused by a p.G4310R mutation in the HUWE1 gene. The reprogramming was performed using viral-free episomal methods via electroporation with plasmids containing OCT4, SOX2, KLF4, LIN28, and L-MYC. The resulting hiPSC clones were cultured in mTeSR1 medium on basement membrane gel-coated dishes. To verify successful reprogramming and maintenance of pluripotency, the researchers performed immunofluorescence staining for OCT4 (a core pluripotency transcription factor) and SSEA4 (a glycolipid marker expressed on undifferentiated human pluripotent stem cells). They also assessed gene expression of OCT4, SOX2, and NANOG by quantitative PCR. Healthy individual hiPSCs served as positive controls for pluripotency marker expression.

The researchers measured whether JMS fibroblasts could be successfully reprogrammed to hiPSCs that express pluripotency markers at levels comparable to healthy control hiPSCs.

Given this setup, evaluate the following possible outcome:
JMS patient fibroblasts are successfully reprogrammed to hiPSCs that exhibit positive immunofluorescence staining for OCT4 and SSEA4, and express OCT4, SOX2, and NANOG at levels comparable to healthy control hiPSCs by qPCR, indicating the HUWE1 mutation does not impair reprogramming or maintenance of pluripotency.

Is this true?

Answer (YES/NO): YES